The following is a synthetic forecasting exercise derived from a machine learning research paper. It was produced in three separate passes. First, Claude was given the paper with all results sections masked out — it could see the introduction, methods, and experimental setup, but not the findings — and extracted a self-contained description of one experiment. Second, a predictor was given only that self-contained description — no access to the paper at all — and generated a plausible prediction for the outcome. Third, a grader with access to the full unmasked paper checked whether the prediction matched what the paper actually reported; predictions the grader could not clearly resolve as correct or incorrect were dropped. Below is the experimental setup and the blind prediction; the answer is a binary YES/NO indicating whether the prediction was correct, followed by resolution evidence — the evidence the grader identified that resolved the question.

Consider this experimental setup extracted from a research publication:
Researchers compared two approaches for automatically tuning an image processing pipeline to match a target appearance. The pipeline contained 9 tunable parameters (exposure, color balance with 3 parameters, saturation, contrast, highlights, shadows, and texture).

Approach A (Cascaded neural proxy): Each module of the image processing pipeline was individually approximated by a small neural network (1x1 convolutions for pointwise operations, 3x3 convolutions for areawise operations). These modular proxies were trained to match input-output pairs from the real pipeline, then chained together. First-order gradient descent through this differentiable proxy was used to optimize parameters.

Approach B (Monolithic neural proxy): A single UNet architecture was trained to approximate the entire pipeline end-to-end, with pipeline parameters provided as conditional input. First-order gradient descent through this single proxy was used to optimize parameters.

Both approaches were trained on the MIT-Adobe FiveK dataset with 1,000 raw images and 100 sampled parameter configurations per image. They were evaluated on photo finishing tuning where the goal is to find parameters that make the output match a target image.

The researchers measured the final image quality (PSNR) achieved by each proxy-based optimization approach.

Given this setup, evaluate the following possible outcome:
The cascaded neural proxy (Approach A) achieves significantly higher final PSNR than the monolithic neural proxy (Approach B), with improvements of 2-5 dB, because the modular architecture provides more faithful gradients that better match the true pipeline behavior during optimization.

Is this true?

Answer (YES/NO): NO